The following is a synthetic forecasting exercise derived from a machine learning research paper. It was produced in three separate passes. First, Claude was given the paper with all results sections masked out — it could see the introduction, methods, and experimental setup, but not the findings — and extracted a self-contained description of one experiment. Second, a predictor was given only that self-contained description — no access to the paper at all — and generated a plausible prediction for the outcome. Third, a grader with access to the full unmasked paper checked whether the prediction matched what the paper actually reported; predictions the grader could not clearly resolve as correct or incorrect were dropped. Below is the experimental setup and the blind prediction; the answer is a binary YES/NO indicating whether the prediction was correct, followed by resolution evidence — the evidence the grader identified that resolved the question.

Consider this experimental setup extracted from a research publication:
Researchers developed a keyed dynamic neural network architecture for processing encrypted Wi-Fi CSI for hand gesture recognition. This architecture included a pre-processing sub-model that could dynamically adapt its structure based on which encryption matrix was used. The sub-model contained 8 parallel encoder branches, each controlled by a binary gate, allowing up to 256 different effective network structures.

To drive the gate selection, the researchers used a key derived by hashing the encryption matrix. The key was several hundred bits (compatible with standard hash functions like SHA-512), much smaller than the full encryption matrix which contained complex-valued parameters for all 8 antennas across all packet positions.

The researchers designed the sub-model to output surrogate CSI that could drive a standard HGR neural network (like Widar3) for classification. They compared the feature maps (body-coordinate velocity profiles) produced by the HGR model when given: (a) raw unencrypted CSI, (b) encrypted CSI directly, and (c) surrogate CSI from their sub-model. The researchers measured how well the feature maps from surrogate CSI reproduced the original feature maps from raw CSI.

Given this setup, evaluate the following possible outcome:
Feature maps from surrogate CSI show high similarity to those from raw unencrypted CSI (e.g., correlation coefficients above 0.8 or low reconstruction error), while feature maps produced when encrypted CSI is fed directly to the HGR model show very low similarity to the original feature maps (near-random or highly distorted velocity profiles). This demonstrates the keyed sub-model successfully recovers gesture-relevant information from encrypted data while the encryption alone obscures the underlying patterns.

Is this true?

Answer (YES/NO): YES